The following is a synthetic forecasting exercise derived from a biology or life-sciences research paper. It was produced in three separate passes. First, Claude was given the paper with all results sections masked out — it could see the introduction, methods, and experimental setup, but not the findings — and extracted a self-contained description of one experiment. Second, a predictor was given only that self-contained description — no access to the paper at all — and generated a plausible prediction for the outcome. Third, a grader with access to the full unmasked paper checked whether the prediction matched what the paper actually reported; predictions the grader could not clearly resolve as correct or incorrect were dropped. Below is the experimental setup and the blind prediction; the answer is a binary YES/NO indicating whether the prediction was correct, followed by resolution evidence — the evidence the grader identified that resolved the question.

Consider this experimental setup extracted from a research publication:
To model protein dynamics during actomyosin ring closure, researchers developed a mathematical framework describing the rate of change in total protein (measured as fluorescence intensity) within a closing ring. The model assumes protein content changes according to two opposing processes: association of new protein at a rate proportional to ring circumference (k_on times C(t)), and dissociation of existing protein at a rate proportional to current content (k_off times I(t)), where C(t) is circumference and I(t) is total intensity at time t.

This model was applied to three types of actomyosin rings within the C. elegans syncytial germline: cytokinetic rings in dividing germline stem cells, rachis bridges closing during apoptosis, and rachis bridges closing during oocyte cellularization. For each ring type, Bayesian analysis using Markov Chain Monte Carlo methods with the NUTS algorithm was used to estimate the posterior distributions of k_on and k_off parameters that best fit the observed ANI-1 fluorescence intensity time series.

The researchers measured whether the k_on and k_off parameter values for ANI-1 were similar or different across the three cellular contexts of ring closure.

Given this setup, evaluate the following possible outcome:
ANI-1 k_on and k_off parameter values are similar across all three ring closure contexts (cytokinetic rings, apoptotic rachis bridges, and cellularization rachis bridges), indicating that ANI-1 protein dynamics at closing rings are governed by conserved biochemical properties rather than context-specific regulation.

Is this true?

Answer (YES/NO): NO